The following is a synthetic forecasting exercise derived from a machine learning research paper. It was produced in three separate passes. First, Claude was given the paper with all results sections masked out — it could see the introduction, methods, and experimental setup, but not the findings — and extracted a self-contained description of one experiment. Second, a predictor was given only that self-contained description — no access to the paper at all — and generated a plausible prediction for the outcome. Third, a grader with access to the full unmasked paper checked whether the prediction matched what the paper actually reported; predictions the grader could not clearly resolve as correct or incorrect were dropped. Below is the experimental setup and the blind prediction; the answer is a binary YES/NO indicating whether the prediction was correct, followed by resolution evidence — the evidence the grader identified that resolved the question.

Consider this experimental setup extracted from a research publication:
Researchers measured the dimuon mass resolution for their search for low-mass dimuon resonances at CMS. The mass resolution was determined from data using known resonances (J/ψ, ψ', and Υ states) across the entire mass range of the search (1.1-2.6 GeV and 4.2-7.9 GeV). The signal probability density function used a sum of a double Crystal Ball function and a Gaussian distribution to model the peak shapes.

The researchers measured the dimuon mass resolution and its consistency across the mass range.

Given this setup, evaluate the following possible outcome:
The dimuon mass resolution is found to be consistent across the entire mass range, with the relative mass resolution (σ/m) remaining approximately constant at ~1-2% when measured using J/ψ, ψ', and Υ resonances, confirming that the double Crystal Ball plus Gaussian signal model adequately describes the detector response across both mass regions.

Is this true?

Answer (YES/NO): YES